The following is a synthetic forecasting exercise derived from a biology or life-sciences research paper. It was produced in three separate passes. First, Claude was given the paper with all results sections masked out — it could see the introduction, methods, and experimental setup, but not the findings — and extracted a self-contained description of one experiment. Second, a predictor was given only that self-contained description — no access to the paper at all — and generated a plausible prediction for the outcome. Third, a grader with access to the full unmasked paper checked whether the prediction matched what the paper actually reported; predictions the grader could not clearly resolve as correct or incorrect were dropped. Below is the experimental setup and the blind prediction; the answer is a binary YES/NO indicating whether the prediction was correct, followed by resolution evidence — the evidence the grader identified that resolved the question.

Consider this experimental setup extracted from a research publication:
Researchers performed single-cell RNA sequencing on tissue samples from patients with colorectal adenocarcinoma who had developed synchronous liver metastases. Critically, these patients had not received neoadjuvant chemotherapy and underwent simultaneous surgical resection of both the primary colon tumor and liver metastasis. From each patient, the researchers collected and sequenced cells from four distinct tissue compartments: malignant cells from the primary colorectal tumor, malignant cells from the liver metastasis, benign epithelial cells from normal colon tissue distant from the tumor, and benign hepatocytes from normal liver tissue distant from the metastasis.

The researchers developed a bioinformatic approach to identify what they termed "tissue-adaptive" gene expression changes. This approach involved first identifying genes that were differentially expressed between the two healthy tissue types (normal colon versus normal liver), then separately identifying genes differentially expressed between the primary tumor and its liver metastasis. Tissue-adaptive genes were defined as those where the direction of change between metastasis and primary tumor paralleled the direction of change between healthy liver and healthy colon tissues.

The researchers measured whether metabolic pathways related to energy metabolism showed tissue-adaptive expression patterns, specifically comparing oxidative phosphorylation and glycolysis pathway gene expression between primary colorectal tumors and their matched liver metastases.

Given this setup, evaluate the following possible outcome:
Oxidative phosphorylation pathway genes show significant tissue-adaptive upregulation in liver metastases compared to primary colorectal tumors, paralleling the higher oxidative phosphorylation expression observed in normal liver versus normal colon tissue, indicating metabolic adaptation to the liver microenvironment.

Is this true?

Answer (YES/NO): NO